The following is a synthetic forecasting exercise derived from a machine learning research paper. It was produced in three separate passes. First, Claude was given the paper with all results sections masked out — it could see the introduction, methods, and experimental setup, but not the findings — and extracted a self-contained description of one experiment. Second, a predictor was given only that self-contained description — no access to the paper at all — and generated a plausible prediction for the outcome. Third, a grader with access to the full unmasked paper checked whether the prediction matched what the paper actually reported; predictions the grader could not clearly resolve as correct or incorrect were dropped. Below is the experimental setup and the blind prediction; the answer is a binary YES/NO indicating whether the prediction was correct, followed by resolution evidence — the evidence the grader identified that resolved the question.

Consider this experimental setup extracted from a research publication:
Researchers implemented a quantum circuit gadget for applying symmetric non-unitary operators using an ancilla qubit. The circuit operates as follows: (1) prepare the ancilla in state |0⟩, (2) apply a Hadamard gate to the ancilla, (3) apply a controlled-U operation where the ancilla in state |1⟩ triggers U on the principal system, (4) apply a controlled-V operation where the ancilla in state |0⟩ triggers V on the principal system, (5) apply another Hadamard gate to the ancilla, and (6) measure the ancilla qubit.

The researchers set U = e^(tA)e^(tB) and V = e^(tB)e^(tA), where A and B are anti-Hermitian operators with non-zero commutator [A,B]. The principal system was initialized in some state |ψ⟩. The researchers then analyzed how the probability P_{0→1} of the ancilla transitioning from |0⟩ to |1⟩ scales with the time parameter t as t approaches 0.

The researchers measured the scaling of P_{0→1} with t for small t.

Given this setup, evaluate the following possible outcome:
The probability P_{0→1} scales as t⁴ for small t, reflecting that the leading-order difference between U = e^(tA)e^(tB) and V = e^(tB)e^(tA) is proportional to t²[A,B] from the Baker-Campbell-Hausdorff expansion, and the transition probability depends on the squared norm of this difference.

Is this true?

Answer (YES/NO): YES